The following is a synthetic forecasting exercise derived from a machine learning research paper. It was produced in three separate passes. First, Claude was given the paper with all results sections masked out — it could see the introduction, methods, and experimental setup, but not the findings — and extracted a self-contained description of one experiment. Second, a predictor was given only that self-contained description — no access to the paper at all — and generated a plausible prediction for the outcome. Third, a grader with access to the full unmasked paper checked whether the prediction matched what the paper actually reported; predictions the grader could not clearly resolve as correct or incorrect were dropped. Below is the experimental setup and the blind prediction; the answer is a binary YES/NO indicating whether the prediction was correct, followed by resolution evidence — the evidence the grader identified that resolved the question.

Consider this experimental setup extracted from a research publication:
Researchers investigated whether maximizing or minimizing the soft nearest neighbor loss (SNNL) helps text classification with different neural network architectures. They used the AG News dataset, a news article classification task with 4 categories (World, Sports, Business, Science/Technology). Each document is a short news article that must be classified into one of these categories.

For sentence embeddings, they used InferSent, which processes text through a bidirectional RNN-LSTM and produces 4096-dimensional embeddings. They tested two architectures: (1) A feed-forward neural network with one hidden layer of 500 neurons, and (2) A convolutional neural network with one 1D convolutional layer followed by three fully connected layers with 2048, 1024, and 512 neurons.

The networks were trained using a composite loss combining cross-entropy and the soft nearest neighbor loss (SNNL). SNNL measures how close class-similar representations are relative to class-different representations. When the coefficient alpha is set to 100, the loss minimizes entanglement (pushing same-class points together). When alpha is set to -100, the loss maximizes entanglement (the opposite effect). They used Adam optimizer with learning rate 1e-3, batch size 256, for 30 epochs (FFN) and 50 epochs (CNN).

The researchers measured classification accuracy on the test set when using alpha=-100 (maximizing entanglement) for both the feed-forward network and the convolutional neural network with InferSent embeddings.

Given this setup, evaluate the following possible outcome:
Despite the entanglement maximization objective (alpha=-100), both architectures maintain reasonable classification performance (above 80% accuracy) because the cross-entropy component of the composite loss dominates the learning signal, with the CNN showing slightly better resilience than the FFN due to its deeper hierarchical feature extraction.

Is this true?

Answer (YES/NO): NO